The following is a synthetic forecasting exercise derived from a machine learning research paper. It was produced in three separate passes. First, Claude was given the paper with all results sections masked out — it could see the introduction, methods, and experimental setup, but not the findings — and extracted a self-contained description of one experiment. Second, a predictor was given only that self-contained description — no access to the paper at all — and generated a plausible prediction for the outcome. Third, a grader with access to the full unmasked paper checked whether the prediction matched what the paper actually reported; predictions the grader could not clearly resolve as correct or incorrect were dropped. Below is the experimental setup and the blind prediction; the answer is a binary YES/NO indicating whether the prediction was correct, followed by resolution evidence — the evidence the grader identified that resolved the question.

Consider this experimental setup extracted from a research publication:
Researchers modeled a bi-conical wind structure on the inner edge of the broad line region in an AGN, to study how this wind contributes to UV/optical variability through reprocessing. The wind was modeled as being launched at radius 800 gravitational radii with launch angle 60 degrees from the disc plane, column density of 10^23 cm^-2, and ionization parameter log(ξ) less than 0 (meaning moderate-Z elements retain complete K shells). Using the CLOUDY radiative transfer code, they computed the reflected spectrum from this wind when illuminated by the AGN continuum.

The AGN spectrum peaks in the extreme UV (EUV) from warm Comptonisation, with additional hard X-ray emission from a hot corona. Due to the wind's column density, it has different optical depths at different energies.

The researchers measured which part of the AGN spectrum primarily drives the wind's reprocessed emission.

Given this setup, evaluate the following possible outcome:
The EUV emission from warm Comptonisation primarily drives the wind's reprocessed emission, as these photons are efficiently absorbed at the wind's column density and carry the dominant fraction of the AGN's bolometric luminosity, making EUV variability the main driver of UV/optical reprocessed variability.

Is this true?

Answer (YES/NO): YES